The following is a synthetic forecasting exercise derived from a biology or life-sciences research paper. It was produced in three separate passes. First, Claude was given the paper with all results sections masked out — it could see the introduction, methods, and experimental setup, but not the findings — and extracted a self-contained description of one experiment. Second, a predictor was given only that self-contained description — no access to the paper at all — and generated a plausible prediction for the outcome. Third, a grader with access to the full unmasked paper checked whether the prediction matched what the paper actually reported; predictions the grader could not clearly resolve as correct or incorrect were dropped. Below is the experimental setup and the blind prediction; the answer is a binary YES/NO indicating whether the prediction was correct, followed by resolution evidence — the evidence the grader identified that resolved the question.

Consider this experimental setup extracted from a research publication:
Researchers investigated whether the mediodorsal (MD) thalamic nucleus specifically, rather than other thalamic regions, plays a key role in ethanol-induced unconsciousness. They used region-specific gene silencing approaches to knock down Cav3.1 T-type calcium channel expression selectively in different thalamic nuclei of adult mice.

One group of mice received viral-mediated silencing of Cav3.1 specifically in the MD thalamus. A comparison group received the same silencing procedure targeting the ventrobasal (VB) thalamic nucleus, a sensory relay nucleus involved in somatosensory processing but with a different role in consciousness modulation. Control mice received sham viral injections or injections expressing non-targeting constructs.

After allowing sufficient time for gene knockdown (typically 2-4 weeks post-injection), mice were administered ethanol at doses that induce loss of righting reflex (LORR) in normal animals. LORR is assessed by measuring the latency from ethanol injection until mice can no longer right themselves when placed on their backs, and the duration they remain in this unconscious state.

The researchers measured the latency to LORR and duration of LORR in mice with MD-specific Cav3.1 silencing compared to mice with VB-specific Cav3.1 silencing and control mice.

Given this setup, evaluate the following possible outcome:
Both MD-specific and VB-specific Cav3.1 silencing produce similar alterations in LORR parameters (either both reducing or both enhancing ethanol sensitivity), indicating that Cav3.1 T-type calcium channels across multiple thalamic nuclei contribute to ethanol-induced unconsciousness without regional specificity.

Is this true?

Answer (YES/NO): NO